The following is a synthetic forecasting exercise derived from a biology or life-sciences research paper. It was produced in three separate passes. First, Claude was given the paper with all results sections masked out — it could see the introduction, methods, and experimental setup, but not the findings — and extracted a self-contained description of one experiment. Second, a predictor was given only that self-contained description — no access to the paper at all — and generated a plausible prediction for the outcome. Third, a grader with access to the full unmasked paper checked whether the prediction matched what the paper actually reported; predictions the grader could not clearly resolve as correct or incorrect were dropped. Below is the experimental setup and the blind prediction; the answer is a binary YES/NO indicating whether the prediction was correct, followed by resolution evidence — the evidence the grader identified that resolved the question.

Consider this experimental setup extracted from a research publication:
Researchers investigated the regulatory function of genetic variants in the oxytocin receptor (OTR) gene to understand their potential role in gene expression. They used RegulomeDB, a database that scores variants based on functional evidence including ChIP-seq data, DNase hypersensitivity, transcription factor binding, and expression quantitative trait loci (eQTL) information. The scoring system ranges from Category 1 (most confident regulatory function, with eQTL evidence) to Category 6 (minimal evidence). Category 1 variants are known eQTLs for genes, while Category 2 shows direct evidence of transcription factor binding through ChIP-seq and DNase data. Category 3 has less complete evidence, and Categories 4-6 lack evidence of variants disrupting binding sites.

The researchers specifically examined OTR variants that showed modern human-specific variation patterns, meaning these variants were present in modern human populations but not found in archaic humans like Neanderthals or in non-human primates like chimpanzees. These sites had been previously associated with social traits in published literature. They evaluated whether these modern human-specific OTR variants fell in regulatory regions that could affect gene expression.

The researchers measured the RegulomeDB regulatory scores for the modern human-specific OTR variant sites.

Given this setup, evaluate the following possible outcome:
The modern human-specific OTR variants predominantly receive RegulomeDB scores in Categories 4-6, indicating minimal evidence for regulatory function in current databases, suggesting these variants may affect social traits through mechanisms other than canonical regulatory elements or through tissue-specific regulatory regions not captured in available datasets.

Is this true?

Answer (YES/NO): NO